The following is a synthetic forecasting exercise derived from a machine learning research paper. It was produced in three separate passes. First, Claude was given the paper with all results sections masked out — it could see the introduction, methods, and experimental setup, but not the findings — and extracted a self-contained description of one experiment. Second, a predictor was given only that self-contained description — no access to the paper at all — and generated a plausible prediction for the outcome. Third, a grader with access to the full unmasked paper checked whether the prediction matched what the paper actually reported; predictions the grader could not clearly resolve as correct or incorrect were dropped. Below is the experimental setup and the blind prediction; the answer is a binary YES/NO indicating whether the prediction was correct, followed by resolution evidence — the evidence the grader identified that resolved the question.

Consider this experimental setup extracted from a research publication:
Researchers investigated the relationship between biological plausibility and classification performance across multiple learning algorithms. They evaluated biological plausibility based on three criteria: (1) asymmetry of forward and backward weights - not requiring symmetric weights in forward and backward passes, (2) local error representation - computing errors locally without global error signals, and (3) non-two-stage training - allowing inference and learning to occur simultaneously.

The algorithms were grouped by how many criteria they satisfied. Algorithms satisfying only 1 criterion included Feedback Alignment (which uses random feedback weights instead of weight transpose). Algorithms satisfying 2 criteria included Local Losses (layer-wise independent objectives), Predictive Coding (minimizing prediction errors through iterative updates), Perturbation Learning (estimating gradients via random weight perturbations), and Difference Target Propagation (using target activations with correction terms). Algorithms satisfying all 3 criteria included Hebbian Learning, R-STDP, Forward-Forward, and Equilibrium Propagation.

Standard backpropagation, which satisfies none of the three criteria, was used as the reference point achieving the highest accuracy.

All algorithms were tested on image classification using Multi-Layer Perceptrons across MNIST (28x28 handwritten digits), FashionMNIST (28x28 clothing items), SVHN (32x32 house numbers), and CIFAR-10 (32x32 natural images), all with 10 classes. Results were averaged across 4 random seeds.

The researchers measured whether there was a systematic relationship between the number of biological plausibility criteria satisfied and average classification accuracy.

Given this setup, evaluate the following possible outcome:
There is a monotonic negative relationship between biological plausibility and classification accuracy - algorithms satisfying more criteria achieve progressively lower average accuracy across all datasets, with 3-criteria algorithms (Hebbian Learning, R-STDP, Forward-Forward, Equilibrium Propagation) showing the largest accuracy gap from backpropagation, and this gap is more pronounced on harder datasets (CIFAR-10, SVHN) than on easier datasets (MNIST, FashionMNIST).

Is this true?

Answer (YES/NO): NO